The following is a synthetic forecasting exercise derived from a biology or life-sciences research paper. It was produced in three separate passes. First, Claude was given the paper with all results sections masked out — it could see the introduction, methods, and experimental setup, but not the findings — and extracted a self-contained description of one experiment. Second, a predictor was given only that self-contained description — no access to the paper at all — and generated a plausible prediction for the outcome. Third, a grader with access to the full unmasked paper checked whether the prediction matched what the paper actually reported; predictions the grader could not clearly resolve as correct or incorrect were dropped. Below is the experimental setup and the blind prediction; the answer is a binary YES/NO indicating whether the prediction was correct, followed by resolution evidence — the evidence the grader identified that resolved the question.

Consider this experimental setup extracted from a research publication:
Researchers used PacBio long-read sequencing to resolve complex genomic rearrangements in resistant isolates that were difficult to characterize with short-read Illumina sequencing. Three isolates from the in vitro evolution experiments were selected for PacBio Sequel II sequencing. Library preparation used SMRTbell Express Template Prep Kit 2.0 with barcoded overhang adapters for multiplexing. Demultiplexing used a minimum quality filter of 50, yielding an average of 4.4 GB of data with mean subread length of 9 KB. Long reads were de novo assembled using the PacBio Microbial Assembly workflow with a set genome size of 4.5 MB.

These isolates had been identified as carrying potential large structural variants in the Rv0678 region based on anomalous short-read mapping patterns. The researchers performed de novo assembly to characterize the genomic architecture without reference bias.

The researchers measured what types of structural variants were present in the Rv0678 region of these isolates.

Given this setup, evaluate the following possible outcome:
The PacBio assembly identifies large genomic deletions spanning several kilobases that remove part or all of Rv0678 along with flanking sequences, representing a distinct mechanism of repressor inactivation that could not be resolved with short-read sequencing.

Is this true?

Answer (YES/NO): NO